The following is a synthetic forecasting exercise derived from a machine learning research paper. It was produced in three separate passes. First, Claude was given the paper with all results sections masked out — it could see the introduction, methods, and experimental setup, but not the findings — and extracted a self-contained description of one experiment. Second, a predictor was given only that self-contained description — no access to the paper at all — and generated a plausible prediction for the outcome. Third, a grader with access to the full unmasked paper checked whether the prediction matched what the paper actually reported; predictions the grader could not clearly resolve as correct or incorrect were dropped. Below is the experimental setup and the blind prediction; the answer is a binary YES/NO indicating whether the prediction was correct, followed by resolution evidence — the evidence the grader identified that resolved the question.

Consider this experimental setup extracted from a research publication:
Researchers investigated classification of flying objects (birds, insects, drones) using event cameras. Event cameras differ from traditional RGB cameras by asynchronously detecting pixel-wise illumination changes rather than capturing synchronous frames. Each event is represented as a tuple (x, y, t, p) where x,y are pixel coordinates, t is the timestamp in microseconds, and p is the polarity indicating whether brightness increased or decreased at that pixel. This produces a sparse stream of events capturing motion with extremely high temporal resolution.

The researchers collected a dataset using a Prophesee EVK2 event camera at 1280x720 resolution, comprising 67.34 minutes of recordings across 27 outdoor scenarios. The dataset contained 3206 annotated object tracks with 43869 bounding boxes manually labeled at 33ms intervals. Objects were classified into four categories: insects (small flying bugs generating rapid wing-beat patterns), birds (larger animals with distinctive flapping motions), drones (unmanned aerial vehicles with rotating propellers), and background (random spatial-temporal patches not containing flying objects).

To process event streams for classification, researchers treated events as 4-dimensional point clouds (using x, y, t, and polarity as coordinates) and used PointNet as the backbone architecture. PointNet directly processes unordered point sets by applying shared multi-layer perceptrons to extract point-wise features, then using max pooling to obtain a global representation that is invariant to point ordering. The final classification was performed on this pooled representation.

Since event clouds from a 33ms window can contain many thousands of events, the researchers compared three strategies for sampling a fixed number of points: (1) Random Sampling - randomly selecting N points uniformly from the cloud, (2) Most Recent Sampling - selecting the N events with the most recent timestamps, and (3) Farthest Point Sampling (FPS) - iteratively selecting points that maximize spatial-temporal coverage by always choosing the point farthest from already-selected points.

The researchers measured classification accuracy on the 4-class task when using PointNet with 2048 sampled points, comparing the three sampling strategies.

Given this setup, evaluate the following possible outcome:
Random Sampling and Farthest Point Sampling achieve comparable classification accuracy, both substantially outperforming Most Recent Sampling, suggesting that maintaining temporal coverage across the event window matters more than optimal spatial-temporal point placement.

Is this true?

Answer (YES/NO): NO